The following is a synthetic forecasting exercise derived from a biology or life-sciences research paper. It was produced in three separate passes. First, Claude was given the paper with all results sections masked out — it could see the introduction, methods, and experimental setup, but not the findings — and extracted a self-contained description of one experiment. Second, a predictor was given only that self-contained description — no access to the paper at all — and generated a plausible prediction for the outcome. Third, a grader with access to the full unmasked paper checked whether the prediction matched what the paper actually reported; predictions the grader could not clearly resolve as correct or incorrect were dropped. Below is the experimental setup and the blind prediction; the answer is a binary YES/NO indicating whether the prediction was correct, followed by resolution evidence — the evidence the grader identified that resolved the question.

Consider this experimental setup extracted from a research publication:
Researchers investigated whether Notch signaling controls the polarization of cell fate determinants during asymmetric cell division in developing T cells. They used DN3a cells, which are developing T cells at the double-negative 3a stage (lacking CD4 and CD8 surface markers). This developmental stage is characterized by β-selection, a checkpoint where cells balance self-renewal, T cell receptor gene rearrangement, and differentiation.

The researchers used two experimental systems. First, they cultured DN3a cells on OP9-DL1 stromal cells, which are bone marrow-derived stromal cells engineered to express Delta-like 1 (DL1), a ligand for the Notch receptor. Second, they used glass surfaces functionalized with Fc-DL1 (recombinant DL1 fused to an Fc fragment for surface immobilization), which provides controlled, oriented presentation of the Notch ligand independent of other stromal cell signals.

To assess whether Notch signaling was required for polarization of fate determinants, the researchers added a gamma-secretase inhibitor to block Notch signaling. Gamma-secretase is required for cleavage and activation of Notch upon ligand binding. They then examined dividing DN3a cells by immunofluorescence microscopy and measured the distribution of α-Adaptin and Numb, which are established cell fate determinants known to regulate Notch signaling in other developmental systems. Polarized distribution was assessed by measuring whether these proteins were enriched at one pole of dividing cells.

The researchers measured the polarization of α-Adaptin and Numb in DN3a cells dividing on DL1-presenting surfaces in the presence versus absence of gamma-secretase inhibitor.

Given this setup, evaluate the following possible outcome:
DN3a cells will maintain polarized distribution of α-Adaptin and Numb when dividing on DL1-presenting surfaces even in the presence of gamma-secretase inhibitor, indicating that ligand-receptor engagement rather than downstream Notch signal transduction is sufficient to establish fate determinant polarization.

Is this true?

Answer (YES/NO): NO